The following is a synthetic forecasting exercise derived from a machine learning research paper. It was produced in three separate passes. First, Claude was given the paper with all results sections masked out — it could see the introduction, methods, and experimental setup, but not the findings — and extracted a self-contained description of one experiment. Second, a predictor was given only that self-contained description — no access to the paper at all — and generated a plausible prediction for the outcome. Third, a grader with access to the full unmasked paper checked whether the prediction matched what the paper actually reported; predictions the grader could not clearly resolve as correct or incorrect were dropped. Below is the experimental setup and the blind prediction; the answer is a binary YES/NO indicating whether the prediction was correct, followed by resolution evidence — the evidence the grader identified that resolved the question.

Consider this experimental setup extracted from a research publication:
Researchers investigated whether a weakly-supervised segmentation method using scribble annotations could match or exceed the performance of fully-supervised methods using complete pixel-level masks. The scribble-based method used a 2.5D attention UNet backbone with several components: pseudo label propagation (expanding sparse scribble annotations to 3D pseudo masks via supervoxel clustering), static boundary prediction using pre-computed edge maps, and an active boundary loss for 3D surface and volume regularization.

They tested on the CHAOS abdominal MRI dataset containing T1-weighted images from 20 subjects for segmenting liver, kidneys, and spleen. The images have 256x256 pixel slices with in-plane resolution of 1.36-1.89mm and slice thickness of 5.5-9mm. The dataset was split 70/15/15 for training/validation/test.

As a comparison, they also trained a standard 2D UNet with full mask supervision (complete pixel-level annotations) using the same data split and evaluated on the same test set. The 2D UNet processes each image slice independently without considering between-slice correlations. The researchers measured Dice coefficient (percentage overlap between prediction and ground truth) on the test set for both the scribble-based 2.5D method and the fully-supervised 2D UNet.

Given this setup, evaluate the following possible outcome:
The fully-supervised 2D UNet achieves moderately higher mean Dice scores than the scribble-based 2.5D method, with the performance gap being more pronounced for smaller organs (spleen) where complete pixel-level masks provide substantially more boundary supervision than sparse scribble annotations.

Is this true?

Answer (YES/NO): NO